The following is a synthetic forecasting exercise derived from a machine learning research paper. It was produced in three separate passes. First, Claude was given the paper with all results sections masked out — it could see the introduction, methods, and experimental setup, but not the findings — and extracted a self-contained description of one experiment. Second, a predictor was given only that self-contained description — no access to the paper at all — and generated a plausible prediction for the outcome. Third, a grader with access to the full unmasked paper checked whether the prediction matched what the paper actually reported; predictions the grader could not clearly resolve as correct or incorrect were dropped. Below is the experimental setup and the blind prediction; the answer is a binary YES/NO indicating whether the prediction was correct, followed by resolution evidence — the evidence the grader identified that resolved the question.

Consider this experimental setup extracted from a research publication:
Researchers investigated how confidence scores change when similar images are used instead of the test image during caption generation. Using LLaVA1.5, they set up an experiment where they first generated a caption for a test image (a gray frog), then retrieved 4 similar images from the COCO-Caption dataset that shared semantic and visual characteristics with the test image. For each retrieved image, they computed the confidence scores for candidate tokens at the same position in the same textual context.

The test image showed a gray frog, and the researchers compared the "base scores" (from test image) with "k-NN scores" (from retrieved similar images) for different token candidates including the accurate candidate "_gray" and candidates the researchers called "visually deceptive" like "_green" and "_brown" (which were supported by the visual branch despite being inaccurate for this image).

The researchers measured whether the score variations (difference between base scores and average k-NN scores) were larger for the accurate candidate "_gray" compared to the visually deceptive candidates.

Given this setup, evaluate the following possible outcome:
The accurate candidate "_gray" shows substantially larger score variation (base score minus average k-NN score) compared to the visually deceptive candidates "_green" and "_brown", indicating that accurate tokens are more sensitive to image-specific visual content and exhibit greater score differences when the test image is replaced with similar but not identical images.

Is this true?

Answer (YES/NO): YES